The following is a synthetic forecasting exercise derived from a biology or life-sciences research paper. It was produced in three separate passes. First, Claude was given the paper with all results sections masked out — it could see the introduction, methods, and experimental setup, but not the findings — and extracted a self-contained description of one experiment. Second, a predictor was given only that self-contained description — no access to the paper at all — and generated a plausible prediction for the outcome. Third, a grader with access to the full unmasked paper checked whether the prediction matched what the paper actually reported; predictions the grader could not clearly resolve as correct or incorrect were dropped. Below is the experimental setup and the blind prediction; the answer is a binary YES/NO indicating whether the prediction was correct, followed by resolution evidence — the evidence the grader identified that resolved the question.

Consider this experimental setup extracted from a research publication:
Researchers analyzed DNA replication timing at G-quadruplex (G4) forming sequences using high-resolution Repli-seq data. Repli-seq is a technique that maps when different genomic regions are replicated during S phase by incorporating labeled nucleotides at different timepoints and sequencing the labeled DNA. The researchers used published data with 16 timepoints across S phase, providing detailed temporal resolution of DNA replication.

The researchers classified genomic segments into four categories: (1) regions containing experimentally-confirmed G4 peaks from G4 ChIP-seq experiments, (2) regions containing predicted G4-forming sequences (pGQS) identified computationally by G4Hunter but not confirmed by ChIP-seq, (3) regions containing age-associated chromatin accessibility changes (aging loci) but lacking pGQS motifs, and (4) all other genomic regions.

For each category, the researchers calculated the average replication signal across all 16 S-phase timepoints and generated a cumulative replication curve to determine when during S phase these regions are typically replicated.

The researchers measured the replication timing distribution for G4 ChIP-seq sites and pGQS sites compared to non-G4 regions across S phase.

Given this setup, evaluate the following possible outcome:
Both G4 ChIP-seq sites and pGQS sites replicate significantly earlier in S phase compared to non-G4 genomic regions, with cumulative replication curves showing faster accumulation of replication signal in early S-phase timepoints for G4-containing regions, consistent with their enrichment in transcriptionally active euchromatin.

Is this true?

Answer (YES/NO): NO